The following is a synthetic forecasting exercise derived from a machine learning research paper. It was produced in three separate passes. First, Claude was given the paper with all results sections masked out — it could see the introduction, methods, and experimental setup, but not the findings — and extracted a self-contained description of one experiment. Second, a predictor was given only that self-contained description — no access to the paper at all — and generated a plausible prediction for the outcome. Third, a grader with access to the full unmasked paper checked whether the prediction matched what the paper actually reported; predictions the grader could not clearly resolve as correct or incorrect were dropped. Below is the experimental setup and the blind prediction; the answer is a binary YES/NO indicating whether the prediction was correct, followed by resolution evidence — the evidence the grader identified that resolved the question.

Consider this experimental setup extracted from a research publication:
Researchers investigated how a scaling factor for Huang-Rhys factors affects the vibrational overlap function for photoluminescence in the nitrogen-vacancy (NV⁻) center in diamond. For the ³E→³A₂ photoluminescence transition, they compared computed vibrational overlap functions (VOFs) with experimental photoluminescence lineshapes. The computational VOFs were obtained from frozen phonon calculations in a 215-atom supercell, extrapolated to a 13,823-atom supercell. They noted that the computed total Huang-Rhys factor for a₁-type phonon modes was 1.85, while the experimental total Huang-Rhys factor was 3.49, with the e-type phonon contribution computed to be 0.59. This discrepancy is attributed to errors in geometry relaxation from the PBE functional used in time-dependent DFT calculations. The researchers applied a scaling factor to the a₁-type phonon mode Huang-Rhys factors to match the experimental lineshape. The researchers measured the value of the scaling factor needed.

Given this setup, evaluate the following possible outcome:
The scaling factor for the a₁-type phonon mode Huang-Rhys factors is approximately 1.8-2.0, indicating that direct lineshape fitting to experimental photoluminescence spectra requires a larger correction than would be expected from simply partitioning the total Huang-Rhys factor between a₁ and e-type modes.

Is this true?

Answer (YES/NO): NO